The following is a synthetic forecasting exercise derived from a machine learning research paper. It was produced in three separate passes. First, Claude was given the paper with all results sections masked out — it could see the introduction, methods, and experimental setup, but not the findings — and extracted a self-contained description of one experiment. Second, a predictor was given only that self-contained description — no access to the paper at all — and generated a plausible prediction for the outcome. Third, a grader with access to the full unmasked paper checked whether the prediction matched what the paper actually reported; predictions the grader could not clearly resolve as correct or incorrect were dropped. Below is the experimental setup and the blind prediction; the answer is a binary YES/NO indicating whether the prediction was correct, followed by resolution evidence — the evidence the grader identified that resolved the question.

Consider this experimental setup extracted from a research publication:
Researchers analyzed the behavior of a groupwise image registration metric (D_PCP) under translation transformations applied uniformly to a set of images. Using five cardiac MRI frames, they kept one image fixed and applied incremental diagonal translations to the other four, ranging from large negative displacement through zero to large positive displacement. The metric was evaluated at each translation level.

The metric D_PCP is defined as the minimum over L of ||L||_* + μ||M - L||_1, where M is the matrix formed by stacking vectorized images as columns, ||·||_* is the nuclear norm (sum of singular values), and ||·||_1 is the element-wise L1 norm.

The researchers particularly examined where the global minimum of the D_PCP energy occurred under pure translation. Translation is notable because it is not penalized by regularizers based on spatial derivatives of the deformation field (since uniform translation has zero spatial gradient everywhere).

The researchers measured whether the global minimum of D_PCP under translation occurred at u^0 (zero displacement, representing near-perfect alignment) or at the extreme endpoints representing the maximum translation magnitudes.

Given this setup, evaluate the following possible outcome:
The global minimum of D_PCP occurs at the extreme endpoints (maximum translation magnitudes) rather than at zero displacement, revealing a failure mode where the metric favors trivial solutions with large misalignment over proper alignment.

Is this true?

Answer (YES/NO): YES